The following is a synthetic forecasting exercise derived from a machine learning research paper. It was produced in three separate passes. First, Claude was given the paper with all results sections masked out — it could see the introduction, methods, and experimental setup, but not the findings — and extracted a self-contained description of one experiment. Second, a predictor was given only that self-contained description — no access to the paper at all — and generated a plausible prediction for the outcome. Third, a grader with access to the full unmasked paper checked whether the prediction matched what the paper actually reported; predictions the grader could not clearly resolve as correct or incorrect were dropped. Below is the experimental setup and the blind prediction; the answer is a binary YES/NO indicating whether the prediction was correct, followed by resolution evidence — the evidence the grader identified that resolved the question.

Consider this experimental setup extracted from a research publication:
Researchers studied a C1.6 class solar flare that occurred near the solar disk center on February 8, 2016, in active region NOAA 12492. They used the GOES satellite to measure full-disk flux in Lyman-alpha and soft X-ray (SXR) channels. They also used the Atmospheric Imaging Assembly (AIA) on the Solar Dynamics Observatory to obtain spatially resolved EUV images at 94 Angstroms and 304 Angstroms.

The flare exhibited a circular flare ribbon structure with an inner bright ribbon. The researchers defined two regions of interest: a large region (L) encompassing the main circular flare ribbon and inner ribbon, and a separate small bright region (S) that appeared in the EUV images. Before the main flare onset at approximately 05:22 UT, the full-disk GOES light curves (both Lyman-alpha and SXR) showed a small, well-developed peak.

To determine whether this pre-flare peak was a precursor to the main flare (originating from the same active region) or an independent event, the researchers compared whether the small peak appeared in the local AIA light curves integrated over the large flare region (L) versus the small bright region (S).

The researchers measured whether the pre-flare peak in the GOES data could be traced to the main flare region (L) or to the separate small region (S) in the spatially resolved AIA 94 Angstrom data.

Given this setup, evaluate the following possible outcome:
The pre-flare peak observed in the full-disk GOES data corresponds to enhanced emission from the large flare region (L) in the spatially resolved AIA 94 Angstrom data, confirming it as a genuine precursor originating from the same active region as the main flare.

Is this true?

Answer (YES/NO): NO